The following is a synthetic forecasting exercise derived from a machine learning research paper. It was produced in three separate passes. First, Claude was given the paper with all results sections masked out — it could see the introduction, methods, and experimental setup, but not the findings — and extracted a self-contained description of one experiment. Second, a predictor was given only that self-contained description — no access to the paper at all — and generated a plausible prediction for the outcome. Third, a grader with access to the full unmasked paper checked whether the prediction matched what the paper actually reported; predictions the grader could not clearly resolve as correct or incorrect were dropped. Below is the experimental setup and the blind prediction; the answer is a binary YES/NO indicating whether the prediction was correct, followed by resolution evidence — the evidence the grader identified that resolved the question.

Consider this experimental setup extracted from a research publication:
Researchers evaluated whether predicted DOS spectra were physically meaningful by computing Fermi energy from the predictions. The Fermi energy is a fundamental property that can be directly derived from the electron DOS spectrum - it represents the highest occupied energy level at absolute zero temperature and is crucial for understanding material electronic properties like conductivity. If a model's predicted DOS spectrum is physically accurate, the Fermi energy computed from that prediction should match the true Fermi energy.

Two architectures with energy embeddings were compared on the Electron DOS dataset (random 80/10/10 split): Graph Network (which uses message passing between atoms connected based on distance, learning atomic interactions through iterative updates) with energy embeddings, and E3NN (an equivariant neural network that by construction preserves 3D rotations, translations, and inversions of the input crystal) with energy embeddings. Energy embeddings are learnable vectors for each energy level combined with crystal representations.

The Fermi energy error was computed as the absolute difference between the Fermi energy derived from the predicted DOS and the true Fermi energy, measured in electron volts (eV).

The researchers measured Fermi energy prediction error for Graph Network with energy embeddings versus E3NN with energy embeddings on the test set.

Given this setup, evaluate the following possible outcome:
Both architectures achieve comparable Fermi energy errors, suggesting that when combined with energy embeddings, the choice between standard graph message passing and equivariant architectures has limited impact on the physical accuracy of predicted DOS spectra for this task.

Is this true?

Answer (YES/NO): NO